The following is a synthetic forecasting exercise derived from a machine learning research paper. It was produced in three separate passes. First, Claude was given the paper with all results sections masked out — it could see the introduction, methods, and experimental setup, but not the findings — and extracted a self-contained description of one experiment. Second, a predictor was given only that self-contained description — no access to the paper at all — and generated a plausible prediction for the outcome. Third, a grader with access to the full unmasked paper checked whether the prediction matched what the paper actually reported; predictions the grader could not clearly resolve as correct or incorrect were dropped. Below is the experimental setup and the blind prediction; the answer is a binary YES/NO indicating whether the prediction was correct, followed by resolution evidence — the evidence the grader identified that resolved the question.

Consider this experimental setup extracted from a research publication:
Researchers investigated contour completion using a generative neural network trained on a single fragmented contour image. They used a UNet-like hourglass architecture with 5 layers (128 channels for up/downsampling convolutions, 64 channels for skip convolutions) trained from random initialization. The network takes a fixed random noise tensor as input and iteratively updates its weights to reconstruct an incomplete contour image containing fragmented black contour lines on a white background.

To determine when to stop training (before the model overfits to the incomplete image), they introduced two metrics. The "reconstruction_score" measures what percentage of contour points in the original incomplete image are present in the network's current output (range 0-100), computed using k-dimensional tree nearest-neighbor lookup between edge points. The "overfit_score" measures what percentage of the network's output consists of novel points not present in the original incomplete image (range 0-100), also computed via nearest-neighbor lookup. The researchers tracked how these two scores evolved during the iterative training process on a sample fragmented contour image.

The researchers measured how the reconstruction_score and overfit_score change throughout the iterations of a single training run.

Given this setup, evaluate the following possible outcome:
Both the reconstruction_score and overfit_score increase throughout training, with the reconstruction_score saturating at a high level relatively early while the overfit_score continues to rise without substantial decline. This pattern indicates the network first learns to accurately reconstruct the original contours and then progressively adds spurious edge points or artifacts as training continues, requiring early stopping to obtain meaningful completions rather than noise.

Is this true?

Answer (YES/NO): NO